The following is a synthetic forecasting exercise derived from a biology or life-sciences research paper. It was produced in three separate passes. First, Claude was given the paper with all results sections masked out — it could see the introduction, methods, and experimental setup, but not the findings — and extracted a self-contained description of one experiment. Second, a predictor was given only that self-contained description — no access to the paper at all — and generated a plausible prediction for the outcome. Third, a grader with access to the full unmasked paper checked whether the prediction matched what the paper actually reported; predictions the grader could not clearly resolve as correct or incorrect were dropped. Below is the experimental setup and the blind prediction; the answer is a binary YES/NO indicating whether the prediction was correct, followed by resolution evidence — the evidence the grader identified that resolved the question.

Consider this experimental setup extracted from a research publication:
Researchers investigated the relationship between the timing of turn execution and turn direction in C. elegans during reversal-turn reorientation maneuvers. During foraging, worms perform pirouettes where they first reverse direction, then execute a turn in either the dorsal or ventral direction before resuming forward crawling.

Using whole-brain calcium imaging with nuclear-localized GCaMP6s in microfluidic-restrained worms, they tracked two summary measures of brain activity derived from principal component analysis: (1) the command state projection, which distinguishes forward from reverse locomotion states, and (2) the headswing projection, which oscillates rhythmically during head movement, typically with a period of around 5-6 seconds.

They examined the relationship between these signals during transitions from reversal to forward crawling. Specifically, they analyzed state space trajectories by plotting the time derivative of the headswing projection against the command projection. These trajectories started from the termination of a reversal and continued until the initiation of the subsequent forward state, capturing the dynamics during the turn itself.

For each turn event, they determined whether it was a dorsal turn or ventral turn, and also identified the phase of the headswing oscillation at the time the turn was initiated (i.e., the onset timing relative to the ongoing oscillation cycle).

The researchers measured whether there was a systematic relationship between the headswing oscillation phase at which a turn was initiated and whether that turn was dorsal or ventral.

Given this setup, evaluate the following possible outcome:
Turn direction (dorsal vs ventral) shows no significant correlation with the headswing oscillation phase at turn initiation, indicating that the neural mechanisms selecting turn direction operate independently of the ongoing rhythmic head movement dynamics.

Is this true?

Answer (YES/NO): NO